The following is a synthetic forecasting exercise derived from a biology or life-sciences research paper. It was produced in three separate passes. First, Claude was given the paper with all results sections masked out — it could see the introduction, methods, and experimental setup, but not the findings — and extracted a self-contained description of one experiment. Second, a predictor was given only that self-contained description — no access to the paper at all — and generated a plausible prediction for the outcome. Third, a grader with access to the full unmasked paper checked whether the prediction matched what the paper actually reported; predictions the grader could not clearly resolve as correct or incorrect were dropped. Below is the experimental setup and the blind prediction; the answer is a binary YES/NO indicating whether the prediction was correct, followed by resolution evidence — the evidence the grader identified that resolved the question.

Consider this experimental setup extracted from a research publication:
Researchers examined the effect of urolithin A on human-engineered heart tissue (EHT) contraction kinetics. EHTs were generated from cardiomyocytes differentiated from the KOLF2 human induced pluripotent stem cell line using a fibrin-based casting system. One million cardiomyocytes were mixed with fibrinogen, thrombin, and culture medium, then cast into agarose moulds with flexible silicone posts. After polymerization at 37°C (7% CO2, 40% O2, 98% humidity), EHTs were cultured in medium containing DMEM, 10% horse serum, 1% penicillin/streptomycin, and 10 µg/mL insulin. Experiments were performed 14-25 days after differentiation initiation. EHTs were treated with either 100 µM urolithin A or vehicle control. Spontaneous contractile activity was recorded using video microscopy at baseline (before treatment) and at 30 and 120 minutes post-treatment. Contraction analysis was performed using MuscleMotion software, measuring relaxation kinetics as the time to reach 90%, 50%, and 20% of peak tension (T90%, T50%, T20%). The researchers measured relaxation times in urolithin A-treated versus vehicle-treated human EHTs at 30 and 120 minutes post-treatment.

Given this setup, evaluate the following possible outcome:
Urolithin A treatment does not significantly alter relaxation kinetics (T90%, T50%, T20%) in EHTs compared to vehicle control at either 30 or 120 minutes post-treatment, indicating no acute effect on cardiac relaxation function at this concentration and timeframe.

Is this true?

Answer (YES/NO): NO